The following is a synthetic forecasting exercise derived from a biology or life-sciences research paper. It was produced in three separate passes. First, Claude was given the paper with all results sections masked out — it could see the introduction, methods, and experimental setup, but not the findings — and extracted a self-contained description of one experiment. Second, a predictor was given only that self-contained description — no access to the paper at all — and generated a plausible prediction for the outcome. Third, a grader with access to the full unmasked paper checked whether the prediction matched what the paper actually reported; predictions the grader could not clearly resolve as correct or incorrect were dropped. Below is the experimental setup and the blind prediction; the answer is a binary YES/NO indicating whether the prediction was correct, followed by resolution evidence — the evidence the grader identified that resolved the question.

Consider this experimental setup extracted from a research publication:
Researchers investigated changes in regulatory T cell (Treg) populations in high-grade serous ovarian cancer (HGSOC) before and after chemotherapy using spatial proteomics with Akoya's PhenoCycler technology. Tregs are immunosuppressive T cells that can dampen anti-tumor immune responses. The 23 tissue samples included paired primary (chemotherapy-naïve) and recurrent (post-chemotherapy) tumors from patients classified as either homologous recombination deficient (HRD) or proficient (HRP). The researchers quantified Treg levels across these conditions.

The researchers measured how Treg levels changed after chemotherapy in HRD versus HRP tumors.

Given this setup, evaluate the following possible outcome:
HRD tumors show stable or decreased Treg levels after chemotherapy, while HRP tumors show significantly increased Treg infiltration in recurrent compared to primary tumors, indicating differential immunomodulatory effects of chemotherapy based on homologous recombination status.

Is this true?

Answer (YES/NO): NO